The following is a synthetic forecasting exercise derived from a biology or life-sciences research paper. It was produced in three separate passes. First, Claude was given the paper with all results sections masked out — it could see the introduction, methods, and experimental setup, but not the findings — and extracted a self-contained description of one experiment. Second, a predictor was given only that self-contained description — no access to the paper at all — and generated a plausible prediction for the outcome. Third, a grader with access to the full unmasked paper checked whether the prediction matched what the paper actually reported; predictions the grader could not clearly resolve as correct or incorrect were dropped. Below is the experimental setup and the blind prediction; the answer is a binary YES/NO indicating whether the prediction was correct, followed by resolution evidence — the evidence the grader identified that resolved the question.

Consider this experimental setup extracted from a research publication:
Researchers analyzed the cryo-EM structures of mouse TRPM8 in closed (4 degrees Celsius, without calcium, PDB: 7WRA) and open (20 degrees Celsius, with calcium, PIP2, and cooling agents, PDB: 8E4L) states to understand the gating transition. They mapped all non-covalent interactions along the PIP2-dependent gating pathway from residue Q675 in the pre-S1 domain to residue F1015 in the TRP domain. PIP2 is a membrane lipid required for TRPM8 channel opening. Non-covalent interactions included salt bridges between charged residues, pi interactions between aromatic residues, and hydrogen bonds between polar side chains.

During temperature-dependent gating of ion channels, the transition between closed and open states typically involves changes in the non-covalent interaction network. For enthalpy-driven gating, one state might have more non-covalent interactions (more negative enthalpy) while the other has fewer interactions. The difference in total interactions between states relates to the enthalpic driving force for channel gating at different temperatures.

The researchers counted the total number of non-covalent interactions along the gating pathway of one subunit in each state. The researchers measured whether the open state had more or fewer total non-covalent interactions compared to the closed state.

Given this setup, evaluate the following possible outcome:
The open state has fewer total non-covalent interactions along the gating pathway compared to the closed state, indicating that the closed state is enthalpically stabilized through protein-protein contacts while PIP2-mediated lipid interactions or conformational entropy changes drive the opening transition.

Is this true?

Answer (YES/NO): YES